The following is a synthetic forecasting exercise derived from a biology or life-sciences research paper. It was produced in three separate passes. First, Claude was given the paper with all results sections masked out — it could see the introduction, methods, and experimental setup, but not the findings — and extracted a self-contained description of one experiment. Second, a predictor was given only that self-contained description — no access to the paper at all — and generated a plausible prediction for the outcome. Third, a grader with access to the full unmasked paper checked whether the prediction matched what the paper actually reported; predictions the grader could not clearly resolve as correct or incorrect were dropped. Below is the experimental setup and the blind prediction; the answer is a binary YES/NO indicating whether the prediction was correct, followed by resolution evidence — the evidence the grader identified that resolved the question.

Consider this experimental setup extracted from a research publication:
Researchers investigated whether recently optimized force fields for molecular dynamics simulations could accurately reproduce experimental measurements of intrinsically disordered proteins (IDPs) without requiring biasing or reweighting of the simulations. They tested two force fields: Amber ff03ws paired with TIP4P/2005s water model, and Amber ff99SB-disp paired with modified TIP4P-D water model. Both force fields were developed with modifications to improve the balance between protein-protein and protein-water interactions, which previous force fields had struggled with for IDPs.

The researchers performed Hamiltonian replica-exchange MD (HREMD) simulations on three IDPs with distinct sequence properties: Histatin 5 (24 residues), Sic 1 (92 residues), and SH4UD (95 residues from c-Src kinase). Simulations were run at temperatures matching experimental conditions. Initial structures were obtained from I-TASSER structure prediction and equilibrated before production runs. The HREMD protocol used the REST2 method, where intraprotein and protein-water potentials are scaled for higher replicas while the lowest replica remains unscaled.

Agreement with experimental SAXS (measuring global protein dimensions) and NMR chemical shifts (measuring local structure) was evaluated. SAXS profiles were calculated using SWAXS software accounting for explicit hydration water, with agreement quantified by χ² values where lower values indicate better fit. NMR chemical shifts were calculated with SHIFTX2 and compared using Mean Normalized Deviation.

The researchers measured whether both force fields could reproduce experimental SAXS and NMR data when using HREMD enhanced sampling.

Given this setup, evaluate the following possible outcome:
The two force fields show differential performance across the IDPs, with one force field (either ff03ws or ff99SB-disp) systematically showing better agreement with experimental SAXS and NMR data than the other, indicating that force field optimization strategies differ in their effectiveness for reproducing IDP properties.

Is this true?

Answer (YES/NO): NO